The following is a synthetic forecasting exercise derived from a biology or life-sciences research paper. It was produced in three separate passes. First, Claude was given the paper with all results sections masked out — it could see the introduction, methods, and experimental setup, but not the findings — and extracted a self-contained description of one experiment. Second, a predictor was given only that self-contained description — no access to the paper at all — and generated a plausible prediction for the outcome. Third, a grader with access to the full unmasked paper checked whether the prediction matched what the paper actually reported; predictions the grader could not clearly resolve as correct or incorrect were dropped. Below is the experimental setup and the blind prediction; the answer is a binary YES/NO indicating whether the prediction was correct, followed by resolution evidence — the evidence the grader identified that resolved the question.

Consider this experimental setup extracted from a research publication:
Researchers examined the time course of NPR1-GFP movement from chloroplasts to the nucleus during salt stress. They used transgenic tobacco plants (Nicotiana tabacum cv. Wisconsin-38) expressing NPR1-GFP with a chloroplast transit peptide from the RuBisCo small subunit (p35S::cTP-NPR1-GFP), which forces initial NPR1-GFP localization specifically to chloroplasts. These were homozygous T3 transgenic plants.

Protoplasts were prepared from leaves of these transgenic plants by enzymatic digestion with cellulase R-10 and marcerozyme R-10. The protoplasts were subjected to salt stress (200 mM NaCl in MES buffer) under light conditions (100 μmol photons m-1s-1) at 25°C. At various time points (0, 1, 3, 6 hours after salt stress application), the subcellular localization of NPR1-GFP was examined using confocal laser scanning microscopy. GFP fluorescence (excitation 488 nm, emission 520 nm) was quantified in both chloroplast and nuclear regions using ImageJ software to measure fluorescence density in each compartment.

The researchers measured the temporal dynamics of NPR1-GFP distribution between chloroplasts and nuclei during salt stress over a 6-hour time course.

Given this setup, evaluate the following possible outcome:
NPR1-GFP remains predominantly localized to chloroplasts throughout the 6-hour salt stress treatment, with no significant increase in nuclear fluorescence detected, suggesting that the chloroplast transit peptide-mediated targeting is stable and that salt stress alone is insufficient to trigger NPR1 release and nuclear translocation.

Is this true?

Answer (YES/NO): NO